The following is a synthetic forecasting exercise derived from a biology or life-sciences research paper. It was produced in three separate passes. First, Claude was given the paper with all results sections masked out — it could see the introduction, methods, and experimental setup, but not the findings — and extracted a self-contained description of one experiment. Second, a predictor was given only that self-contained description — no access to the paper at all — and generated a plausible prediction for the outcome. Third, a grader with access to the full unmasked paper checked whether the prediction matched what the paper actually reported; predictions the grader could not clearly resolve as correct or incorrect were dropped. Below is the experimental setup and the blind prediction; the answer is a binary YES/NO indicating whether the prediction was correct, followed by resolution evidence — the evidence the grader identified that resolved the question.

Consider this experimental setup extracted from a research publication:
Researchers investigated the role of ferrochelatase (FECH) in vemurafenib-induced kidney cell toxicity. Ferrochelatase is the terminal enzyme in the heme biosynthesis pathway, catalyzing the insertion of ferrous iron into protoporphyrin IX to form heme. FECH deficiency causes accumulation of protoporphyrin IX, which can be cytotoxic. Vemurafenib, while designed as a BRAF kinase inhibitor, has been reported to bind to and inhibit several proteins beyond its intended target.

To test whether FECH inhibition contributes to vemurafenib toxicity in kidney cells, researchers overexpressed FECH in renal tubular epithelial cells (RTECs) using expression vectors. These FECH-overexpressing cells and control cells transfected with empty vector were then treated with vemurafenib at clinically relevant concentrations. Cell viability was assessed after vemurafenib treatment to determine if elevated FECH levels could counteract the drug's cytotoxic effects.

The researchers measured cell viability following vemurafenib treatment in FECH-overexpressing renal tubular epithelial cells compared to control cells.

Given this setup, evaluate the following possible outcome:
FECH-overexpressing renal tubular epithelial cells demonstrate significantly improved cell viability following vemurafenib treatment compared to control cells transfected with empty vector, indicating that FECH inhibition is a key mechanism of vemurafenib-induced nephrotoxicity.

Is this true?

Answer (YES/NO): YES